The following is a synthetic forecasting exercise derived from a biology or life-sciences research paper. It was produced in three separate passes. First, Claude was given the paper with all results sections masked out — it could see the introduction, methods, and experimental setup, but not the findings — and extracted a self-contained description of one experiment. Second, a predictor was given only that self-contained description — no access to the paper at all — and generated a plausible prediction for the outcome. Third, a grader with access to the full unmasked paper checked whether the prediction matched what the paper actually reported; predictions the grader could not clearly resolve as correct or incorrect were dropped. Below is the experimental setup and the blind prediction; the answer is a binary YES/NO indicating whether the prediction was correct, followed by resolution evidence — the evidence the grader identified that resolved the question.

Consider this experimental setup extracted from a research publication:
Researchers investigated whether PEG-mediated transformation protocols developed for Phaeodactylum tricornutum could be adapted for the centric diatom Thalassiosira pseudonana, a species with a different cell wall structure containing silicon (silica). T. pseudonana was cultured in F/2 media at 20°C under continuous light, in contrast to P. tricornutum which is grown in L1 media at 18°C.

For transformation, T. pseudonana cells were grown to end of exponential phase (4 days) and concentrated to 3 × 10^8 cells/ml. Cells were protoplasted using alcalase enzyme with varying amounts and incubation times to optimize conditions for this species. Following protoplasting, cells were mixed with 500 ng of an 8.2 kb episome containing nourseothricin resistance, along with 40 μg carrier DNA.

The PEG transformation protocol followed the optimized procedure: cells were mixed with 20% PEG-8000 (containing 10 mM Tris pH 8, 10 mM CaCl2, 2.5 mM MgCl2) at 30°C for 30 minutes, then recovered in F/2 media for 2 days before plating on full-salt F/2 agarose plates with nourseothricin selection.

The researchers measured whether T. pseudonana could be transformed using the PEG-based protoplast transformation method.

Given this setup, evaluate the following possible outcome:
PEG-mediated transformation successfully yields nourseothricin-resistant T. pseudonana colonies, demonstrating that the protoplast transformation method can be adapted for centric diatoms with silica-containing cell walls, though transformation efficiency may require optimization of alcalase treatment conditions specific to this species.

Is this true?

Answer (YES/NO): YES